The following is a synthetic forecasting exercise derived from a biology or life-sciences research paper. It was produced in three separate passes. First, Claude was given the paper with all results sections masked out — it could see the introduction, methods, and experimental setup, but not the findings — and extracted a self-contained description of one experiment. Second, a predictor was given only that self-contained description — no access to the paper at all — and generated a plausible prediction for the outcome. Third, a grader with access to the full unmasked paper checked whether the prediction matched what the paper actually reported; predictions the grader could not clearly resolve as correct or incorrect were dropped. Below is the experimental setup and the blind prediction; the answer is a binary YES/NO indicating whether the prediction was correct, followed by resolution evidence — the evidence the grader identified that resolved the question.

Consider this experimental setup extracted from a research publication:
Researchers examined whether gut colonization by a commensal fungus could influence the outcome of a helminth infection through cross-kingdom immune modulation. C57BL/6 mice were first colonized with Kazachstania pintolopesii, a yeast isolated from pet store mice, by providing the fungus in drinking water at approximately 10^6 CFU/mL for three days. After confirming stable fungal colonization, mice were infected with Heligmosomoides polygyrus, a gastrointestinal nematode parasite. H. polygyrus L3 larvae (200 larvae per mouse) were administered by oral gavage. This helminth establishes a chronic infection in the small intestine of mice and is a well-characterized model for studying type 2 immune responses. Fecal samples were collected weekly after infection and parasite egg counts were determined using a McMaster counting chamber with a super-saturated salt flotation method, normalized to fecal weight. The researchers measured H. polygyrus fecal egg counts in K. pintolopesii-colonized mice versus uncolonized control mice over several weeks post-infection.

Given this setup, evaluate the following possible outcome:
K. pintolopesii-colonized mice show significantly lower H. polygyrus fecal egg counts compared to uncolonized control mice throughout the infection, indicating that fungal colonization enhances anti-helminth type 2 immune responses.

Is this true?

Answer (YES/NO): YES